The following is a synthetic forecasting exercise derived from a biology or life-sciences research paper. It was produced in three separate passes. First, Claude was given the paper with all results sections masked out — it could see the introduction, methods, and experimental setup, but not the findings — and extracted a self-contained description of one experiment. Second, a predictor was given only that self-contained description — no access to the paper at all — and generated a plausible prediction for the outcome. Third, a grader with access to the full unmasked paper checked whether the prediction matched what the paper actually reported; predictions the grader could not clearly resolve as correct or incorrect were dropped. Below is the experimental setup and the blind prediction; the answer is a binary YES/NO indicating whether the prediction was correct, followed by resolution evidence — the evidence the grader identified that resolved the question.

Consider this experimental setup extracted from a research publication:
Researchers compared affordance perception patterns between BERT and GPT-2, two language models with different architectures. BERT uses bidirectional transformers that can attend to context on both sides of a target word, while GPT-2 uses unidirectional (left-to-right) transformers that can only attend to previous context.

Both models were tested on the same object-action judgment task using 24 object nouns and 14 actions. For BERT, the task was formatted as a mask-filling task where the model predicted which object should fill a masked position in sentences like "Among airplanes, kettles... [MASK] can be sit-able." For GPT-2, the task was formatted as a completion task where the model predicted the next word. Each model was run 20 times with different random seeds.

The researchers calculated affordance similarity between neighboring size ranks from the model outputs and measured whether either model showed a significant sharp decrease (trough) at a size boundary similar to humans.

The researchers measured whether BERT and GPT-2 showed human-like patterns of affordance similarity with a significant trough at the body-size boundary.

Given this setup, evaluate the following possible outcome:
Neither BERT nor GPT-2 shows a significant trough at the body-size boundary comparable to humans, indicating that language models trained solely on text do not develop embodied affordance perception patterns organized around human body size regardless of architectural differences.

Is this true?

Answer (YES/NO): NO